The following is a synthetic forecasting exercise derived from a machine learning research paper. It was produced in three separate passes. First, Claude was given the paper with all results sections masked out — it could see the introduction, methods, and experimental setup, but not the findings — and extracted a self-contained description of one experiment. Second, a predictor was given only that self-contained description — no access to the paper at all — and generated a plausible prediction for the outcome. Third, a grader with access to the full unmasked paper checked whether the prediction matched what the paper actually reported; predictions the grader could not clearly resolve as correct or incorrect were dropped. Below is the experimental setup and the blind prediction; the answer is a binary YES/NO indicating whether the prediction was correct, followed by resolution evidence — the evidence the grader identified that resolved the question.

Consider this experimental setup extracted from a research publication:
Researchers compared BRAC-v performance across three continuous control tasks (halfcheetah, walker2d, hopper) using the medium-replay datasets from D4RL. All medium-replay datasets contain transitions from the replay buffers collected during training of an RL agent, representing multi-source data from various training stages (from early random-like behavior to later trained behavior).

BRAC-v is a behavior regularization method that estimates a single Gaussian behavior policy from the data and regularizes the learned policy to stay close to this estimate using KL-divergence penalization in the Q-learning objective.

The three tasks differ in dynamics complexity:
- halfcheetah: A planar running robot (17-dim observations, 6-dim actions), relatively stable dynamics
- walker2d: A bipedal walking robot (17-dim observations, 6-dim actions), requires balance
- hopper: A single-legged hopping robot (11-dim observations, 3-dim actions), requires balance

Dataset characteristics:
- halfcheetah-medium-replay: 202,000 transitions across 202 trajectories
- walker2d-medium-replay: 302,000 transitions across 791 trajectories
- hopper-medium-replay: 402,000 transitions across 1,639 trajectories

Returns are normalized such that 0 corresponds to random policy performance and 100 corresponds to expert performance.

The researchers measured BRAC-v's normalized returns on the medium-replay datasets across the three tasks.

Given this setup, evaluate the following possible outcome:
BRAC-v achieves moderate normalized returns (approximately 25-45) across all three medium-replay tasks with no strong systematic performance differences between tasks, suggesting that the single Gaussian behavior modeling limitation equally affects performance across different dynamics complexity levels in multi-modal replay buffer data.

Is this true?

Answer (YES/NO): NO